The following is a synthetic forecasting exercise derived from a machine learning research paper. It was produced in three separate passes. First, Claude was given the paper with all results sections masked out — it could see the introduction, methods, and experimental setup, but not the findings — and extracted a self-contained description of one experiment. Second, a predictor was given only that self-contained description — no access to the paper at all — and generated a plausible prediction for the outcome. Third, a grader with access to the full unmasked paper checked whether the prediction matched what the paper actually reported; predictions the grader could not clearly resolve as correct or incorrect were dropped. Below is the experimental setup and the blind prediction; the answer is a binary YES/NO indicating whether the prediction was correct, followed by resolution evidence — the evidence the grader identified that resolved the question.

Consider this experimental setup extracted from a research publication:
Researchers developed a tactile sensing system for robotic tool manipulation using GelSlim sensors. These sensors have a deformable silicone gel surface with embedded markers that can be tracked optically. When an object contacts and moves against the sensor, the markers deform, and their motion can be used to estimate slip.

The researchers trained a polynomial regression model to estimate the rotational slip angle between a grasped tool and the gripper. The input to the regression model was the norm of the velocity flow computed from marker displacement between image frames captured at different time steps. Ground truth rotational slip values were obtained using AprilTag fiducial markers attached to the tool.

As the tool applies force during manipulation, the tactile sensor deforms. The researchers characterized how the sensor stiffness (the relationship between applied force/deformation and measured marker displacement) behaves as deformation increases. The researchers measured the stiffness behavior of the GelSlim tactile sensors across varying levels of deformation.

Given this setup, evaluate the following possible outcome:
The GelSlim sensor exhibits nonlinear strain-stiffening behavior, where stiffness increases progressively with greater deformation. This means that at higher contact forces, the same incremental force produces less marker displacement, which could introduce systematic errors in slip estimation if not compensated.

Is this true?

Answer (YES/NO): YES